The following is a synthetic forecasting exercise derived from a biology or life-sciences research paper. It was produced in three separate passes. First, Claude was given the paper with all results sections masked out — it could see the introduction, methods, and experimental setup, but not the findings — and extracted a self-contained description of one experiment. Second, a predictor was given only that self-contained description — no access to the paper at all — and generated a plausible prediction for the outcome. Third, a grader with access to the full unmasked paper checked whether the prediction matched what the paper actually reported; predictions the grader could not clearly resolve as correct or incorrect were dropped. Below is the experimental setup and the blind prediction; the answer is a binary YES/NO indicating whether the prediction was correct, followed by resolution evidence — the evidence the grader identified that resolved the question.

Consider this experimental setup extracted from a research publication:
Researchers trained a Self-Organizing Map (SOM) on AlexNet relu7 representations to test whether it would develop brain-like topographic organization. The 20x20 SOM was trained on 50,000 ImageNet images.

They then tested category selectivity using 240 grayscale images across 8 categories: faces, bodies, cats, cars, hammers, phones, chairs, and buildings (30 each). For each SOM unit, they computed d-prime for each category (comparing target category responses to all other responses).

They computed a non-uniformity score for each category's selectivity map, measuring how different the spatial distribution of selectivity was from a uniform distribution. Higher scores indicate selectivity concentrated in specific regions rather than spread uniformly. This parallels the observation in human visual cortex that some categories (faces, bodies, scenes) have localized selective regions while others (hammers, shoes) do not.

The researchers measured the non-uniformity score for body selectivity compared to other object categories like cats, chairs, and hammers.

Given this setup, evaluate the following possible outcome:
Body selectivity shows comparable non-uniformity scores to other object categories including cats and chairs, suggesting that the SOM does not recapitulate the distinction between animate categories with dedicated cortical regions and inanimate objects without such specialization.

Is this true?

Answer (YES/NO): NO